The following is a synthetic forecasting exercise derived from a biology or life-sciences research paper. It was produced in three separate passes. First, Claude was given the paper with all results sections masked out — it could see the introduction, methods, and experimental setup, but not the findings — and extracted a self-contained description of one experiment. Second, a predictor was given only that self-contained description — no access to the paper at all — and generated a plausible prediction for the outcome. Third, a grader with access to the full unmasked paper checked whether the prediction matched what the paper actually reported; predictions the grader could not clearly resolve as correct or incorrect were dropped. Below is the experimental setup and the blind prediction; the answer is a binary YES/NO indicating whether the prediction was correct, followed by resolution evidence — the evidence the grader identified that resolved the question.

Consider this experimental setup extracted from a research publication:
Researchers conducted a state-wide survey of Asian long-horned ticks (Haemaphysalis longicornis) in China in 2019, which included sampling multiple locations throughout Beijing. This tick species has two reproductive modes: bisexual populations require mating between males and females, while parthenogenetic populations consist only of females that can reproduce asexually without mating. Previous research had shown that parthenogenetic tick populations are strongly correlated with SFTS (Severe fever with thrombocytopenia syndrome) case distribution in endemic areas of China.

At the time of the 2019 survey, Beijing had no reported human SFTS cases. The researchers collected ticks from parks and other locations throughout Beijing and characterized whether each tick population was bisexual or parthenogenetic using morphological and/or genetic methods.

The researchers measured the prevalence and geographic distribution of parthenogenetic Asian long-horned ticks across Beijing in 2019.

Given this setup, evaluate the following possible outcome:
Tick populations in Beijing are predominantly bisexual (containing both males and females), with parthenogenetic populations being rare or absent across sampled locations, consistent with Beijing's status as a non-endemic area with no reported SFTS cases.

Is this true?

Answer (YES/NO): YES